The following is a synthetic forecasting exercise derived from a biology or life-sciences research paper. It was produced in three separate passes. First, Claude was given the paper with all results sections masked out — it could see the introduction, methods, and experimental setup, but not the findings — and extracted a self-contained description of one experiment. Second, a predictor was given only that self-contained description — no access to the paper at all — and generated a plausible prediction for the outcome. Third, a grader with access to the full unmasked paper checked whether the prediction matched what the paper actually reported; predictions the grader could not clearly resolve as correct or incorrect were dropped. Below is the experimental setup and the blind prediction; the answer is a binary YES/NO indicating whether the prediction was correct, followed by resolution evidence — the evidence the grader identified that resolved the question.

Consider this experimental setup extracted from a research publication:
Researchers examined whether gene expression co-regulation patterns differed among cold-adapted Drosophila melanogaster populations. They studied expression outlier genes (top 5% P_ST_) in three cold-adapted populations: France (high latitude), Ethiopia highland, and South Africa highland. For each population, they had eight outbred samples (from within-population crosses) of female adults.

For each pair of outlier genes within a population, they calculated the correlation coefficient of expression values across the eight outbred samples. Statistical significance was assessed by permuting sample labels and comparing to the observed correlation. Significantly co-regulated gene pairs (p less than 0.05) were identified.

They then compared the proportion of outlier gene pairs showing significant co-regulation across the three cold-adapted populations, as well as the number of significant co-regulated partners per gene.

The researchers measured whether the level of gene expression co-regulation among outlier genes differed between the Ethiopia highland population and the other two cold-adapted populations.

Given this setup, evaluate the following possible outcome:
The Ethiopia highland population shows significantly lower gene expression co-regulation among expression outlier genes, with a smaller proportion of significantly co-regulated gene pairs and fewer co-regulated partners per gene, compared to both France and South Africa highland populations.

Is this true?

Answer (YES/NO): NO